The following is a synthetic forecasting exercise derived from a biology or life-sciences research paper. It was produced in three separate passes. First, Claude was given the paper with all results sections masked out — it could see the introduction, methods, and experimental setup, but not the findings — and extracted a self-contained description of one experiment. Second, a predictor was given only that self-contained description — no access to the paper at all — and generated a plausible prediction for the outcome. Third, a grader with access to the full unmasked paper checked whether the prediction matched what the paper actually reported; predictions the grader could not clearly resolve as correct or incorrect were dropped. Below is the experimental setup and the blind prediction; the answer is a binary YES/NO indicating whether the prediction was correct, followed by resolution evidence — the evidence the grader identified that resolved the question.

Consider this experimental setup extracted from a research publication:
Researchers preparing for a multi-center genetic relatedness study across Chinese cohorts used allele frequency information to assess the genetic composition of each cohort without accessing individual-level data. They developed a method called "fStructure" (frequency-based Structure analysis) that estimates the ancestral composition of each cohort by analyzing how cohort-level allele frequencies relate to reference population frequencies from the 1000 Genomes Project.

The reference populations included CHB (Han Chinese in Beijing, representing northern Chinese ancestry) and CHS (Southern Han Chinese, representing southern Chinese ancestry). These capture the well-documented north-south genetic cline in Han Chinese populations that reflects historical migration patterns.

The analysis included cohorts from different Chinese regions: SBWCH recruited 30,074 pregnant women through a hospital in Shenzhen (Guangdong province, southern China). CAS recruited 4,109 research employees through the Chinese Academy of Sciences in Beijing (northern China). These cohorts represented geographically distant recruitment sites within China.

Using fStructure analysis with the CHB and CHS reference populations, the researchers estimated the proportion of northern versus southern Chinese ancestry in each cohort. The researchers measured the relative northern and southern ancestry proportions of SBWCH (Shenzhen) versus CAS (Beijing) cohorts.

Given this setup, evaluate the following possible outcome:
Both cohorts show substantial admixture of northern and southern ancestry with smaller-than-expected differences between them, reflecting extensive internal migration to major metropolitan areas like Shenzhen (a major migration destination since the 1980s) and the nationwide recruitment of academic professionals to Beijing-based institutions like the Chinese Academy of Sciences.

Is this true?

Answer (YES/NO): NO